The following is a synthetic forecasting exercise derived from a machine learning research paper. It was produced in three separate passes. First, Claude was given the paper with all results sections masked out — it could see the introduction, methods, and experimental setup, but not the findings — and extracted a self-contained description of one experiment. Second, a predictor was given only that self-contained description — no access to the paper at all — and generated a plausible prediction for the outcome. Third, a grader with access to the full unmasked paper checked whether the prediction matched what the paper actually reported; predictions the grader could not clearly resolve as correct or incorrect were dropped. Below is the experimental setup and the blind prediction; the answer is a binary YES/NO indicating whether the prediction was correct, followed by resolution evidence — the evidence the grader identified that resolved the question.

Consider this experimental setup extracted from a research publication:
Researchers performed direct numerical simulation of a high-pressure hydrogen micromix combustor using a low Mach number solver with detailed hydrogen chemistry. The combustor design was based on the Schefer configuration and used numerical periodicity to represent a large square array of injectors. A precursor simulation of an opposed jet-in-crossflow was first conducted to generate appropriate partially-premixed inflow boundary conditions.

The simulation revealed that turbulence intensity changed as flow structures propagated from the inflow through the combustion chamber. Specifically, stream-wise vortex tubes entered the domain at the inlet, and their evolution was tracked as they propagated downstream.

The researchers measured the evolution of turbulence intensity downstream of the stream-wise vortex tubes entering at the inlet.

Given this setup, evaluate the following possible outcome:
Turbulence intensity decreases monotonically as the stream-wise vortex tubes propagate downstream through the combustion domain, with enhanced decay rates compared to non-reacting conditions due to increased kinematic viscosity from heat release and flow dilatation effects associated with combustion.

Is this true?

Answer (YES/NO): NO